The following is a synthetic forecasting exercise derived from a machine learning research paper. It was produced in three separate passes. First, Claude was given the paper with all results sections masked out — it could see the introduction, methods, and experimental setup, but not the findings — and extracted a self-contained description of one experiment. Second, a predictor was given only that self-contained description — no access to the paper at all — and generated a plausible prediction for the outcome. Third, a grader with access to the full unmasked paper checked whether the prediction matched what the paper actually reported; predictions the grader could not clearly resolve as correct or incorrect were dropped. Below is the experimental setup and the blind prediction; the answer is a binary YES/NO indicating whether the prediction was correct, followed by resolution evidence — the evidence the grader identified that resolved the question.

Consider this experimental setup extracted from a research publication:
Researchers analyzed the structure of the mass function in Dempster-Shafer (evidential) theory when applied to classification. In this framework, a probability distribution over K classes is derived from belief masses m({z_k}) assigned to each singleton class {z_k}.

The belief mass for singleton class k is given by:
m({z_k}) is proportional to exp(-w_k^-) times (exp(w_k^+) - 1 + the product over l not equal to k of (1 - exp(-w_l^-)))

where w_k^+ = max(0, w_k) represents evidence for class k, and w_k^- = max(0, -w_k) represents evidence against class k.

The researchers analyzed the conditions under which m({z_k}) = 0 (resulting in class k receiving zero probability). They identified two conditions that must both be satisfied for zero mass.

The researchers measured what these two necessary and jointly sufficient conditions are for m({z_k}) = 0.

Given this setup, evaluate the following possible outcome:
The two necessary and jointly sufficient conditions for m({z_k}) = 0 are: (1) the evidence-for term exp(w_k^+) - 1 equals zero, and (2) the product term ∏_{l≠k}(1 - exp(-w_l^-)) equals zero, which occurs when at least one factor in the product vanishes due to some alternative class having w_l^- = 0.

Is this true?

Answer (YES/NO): YES